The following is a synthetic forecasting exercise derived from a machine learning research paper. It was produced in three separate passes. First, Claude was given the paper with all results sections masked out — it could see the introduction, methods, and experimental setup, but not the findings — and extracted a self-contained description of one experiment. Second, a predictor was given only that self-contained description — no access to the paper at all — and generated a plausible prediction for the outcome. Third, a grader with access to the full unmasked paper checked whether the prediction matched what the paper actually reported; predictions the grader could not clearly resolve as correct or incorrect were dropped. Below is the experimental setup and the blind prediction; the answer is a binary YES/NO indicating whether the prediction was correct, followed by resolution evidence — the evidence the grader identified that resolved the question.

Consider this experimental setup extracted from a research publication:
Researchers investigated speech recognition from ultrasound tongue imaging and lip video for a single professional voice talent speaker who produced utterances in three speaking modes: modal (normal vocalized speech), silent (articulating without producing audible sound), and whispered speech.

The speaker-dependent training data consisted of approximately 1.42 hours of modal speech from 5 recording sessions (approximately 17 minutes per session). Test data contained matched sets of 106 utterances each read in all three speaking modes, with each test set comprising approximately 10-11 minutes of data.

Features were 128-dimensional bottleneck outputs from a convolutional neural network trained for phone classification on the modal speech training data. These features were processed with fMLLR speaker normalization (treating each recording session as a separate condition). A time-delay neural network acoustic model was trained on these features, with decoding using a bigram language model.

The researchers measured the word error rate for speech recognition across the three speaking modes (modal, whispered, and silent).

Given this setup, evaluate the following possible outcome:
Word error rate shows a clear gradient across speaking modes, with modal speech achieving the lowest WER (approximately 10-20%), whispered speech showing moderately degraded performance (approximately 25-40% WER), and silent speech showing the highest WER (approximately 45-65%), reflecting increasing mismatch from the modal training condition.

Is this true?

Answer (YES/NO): NO